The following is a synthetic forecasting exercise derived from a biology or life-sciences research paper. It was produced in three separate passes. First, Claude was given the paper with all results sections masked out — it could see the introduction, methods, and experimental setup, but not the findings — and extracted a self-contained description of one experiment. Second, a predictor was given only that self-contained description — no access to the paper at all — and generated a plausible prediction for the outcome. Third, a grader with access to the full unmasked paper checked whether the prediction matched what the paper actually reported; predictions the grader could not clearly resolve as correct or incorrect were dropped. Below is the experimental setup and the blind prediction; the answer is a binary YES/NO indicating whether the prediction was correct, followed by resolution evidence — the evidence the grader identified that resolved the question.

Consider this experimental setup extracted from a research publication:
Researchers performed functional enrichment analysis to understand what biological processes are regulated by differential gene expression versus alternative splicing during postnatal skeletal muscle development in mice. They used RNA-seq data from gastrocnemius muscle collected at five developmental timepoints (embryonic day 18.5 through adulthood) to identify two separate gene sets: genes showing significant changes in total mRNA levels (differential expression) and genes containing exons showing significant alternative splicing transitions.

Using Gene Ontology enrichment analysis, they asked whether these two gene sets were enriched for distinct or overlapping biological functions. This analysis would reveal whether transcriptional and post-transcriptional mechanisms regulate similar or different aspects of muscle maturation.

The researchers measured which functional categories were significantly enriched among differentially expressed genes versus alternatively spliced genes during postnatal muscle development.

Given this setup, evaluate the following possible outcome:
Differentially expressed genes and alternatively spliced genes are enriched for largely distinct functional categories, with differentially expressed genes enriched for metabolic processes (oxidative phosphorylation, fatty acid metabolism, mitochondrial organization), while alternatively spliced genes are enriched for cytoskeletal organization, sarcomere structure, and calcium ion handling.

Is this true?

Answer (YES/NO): NO